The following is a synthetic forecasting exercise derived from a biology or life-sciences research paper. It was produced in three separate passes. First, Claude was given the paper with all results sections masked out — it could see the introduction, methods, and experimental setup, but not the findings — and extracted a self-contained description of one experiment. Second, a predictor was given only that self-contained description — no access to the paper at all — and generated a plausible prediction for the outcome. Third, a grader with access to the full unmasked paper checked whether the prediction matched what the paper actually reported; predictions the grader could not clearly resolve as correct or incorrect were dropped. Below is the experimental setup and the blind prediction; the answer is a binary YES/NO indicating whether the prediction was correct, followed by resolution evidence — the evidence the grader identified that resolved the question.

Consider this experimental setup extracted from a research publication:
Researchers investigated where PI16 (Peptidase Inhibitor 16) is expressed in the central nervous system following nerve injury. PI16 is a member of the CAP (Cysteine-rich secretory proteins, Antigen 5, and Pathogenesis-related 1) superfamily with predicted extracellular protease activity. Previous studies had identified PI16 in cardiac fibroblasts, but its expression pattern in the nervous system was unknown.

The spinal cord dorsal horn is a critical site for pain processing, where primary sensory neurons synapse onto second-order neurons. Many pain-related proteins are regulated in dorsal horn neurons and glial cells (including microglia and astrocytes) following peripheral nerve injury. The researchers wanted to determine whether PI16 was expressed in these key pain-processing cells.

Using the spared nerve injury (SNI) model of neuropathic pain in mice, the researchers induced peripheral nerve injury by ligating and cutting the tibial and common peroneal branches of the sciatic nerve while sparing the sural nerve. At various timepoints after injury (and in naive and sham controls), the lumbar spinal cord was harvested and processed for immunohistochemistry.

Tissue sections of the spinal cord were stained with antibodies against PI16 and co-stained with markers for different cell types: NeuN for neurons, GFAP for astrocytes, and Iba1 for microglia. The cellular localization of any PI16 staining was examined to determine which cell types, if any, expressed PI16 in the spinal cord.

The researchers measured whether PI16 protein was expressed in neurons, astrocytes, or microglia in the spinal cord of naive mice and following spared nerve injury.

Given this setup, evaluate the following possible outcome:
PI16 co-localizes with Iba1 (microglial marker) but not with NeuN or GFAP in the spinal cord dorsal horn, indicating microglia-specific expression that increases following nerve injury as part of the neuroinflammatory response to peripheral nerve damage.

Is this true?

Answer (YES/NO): NO